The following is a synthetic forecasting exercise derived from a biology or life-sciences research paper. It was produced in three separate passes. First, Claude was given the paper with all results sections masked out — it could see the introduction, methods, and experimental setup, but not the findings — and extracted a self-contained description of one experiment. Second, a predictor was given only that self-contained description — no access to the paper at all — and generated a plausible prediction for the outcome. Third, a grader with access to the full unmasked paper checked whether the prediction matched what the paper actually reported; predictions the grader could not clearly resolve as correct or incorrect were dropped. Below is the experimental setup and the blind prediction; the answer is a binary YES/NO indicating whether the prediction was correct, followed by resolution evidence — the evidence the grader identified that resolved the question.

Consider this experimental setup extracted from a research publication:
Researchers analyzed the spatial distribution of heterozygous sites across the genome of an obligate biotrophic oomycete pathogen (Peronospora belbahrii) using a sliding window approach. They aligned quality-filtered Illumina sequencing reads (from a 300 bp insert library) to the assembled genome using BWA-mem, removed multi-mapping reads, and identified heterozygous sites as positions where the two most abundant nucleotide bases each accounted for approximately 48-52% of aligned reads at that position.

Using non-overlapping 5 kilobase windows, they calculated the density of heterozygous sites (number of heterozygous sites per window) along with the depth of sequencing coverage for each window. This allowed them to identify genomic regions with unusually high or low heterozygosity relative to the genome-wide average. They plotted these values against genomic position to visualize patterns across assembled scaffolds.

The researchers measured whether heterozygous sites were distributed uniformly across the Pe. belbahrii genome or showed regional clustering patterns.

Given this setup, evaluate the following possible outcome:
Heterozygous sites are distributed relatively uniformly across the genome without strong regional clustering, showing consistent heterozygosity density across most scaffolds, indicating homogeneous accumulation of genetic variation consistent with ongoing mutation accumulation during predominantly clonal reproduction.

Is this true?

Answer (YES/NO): NO